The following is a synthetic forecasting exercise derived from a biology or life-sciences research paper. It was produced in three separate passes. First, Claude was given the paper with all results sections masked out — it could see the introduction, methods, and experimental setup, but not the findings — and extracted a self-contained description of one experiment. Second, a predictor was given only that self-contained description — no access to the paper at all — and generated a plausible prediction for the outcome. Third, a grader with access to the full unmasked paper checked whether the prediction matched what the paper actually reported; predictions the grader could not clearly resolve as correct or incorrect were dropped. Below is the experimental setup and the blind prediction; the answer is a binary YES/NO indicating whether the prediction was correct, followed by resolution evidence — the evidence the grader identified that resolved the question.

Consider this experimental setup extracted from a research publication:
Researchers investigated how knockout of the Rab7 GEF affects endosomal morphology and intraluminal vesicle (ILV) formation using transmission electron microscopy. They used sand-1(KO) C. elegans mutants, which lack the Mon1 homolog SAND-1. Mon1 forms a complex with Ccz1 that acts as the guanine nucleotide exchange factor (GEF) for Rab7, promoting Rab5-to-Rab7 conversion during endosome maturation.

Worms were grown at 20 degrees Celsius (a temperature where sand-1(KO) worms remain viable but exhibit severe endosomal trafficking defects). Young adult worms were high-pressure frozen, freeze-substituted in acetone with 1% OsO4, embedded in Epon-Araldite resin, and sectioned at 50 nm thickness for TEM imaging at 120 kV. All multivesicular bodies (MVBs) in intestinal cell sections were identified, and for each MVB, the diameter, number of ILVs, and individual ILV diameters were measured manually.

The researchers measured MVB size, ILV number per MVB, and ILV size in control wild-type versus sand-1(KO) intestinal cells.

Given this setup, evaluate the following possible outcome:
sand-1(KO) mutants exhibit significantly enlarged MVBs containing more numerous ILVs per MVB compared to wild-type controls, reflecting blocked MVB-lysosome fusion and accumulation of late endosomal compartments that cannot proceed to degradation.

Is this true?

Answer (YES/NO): NO